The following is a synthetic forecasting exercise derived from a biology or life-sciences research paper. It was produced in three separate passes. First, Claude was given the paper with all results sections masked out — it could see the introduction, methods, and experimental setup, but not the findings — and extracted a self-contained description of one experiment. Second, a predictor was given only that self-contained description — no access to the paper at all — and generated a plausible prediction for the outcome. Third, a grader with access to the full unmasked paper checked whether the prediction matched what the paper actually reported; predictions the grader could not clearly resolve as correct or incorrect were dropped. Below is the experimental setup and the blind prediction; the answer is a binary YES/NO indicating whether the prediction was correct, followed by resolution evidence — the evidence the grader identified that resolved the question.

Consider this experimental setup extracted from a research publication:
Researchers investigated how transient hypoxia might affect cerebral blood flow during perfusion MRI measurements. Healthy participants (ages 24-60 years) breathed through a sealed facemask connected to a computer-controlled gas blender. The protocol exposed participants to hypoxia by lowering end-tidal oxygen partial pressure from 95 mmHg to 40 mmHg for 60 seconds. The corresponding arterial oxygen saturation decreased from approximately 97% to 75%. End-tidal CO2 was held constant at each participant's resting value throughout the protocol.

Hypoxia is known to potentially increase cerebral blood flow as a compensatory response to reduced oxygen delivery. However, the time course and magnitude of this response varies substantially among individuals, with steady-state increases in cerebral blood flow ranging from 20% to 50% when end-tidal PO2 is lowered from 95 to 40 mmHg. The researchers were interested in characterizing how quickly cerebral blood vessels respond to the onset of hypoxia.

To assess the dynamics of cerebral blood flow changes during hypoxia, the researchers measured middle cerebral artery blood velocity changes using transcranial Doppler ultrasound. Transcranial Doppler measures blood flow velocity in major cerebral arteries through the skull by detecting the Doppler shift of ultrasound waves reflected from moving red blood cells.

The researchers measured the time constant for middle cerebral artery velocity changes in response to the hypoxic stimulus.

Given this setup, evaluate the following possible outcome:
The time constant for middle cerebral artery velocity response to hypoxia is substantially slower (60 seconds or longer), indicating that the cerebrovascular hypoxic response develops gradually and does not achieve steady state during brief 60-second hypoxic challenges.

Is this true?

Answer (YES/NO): NO